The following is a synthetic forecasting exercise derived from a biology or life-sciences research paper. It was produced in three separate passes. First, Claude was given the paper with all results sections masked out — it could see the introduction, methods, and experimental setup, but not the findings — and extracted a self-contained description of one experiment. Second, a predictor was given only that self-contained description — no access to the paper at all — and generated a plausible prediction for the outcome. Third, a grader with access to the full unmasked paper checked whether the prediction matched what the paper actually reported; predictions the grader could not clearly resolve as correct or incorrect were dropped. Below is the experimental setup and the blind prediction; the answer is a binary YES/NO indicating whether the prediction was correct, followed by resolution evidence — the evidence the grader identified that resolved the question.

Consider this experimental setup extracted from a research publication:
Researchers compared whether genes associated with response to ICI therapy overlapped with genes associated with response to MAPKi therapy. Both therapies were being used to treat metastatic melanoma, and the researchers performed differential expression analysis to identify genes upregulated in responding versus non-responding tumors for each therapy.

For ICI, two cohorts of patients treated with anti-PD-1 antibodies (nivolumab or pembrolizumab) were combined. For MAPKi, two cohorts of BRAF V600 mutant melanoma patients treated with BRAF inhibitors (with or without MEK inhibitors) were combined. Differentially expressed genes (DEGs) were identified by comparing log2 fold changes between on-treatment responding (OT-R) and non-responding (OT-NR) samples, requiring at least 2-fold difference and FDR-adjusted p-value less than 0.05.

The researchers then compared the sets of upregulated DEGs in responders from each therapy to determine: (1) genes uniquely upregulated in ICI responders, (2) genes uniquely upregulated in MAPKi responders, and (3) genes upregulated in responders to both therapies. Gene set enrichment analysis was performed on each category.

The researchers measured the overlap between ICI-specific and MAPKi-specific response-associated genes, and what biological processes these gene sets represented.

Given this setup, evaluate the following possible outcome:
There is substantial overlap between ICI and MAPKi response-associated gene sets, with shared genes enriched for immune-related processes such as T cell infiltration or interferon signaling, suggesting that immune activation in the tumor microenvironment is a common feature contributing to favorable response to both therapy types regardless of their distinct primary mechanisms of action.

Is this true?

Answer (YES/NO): YES